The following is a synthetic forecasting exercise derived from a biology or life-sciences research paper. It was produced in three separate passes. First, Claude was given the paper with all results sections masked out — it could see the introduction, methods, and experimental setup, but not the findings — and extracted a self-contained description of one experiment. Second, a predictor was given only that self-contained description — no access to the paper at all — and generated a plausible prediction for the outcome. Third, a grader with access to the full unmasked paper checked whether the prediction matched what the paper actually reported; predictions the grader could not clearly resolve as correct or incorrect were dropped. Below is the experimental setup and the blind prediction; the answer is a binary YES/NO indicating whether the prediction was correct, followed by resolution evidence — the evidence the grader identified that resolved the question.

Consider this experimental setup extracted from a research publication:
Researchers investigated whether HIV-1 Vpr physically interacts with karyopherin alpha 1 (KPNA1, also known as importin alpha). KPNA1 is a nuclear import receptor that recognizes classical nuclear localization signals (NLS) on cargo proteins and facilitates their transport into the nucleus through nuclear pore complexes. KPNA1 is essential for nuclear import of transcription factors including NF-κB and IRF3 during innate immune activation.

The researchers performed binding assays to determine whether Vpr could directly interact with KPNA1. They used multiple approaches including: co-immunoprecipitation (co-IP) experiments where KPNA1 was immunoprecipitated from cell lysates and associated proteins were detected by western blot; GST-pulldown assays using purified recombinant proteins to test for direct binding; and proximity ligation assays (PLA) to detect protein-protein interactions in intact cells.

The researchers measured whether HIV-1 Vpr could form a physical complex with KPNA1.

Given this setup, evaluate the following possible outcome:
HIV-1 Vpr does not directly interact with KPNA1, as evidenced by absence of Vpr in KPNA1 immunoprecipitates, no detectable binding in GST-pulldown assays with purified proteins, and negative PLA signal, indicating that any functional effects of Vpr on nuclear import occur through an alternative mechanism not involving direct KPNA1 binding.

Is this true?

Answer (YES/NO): NO